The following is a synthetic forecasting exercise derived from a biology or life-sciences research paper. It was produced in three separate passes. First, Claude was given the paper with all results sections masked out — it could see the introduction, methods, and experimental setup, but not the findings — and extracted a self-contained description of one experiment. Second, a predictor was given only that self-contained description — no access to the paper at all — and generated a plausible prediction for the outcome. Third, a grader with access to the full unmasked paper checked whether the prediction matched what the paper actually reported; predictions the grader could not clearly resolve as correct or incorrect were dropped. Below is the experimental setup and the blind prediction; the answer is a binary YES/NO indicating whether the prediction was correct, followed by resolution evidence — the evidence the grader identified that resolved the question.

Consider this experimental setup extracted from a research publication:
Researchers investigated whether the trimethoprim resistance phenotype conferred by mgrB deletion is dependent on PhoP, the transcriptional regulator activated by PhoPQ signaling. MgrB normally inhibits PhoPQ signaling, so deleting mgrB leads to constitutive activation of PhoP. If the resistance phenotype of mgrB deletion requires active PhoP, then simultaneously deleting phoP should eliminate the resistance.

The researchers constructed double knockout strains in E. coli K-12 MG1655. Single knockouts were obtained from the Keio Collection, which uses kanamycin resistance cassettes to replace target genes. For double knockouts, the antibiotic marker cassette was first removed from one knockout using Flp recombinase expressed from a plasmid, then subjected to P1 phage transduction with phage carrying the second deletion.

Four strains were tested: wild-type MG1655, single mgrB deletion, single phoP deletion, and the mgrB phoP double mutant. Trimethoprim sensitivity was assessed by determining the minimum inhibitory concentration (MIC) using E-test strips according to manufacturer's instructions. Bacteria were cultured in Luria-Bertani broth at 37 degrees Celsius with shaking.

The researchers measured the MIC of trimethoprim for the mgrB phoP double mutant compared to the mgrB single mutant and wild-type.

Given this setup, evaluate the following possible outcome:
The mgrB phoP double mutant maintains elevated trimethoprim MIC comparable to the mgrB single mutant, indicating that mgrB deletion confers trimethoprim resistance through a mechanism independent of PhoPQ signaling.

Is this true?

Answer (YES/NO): NO